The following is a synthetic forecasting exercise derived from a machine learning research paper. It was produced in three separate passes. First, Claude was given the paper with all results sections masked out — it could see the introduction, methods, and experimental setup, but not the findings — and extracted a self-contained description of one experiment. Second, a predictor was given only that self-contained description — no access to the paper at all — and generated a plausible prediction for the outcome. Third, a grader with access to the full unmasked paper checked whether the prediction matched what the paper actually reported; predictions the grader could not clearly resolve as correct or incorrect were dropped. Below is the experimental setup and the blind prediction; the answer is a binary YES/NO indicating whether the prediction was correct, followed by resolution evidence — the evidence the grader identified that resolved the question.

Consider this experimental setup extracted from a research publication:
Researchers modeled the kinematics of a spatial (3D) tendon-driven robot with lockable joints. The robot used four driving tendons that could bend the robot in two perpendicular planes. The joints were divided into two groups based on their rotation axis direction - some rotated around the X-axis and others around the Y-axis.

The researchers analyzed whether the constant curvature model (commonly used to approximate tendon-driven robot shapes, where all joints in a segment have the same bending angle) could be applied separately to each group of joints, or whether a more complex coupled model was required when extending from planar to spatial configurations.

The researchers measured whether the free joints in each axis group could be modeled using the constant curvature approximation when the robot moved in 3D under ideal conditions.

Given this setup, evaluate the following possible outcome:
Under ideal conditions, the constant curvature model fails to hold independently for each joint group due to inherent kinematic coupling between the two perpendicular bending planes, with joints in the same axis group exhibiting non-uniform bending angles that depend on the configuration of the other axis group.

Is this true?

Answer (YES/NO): NO